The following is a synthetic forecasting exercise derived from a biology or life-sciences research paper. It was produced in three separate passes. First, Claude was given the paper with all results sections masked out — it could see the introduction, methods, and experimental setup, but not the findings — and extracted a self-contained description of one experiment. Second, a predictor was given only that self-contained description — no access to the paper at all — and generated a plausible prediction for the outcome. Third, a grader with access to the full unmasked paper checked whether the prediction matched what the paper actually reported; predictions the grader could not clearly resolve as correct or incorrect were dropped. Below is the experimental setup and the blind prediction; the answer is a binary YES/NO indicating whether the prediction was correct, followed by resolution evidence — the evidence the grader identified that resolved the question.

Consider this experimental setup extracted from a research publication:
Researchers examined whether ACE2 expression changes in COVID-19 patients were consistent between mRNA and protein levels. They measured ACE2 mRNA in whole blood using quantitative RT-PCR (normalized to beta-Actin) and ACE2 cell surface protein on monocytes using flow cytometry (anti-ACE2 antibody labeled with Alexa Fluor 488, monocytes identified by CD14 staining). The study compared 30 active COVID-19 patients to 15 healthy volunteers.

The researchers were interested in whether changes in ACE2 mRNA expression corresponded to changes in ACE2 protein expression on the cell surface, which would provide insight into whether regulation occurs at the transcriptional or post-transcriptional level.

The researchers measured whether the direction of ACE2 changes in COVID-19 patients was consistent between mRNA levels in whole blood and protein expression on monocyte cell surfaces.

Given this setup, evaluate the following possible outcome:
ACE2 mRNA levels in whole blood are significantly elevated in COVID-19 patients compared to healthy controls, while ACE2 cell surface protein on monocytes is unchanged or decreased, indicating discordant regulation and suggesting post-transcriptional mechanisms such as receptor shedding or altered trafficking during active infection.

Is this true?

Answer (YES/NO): NO